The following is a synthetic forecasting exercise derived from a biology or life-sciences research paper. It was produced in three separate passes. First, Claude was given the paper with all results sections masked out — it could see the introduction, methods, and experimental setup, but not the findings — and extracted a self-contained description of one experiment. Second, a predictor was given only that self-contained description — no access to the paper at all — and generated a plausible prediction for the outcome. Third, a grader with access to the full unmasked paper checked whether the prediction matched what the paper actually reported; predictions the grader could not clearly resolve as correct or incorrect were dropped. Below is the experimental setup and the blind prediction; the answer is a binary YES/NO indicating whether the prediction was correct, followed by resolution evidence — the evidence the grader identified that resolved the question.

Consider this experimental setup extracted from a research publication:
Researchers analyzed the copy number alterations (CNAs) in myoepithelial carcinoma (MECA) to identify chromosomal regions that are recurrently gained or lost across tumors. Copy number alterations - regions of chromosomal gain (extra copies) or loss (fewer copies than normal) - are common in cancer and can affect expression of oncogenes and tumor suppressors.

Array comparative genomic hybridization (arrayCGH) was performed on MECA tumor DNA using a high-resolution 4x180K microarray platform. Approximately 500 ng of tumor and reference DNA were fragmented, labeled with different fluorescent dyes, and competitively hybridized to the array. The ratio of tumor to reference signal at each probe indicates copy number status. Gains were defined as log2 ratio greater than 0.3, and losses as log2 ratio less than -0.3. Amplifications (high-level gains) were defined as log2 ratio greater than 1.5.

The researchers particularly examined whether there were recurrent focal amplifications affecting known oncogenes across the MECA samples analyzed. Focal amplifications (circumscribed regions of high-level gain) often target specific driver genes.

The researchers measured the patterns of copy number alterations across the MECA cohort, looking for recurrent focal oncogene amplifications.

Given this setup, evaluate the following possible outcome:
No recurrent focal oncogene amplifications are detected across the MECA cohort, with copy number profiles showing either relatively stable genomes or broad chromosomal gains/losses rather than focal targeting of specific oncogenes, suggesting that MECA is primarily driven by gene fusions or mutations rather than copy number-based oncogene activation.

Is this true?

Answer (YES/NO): YES